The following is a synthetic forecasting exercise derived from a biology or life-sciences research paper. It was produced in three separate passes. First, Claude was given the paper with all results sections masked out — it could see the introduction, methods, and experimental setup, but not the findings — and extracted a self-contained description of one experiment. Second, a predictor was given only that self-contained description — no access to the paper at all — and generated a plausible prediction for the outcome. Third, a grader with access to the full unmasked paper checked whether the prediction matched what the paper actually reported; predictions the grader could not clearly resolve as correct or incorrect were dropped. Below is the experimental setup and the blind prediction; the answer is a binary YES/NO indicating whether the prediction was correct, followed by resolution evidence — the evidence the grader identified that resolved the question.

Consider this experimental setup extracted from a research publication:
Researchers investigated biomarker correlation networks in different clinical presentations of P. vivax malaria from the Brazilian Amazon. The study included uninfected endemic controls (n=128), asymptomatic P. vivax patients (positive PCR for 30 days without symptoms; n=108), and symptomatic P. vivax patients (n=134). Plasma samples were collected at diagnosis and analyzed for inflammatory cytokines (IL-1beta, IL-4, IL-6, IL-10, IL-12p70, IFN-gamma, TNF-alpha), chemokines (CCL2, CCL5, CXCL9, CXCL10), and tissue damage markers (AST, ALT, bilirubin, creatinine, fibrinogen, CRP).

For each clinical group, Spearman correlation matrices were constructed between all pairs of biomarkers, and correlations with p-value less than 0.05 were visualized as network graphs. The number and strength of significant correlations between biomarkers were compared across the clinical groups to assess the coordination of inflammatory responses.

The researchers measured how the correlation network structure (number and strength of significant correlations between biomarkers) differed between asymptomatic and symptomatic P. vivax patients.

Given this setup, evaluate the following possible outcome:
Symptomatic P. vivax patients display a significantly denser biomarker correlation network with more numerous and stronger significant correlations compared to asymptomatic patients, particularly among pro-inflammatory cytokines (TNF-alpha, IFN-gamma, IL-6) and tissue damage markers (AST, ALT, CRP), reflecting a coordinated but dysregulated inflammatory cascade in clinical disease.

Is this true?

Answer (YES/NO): YES